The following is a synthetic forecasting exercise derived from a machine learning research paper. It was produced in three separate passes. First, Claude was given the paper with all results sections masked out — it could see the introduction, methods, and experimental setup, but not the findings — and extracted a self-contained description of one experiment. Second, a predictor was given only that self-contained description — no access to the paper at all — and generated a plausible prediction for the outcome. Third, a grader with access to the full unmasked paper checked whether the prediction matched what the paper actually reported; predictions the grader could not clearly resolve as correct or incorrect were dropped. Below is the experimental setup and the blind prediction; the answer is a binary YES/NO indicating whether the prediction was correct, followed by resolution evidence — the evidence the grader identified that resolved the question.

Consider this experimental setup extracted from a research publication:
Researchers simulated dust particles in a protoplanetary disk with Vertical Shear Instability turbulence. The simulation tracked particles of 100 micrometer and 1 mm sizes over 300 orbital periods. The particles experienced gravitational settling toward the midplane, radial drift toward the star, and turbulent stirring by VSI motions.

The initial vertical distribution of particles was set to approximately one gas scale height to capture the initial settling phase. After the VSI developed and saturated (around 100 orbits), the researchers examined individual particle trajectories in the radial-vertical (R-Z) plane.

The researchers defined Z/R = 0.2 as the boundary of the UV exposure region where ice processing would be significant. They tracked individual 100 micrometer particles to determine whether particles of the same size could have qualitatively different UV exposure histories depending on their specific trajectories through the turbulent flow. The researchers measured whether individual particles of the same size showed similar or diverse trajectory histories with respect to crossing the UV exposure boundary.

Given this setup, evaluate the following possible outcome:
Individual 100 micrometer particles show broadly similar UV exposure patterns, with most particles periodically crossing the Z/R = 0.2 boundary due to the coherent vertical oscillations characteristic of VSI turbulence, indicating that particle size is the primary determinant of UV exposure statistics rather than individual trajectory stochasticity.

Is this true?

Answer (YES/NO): NO